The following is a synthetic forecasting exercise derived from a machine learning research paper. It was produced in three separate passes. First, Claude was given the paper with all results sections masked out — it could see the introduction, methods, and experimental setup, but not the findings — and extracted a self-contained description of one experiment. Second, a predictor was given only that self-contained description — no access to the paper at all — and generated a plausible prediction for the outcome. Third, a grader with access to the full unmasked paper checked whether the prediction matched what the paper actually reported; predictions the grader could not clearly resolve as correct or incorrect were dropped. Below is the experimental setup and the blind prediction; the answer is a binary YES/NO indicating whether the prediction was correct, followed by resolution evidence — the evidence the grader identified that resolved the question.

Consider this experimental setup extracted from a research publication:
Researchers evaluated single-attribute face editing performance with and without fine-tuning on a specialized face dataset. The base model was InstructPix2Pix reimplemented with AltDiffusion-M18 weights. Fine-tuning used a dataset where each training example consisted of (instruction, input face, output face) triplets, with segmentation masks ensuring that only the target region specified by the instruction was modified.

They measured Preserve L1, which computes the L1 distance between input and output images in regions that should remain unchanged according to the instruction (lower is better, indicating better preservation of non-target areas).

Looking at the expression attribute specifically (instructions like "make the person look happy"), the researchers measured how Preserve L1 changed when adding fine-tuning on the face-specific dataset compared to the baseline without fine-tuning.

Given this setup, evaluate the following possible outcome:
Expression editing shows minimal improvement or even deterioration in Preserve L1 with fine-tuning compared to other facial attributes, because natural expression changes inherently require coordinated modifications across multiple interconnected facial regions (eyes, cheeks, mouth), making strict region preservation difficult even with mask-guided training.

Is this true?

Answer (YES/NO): YES